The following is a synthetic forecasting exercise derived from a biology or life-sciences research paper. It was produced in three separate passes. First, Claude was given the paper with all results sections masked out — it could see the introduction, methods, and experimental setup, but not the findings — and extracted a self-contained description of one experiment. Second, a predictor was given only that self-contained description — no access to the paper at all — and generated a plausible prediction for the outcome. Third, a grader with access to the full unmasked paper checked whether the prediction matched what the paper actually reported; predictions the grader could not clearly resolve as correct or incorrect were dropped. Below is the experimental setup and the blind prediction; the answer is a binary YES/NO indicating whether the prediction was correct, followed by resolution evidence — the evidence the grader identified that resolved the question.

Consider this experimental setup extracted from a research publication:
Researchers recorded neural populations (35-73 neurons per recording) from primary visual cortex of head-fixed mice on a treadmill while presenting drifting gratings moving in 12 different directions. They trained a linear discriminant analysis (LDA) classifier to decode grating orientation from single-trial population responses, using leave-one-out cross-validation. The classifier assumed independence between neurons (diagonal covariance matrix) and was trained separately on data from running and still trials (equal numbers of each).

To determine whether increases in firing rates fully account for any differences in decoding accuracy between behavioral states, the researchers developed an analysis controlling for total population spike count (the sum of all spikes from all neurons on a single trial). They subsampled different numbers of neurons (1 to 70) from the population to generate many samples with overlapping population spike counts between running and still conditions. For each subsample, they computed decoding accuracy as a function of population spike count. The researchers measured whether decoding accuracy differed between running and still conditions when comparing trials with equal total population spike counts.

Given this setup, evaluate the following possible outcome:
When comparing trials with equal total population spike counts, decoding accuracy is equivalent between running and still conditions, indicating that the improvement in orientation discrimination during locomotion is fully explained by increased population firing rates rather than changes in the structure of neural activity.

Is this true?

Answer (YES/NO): NO